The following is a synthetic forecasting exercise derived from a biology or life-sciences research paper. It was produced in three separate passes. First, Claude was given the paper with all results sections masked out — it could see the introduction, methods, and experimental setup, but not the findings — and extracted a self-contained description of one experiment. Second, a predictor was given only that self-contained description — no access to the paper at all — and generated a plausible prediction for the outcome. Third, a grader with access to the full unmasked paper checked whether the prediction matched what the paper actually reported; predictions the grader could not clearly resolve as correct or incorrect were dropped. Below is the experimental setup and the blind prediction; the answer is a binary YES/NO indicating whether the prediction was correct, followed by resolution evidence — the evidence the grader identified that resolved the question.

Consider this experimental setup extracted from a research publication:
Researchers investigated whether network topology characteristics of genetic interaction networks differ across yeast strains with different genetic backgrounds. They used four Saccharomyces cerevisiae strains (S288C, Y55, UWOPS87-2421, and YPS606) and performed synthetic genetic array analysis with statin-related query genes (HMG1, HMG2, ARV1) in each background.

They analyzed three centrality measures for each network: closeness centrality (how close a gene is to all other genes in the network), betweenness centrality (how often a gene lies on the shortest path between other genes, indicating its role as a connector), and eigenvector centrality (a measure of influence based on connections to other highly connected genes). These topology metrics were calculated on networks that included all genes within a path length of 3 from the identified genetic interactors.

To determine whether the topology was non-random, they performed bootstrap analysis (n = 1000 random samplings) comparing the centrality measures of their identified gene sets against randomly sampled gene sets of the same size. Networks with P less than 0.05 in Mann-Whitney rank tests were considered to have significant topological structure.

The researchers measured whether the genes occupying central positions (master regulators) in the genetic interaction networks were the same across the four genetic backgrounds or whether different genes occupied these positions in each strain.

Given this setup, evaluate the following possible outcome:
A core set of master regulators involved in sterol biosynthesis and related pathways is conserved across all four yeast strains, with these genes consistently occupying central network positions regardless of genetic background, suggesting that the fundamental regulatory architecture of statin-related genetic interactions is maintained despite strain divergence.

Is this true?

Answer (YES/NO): NO